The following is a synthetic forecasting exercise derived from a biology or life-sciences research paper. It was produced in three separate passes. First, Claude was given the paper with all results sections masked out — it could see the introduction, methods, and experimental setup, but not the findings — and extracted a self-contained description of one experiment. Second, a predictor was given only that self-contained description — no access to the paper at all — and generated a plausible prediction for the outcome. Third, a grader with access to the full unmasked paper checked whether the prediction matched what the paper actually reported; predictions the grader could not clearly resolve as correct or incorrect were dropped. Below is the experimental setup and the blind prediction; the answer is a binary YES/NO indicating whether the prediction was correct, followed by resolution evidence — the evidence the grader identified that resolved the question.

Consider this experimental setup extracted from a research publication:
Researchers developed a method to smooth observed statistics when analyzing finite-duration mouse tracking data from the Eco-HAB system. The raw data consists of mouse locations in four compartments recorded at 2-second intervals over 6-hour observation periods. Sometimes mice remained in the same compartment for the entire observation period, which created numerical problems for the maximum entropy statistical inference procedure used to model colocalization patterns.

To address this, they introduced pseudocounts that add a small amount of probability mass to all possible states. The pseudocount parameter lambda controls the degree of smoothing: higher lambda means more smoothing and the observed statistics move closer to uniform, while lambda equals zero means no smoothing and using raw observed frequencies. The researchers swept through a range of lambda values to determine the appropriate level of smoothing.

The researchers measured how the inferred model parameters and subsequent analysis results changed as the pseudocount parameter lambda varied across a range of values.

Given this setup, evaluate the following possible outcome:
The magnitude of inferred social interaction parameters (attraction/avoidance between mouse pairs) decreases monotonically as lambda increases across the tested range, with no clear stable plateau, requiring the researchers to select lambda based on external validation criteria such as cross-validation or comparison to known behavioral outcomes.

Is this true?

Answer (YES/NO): NO